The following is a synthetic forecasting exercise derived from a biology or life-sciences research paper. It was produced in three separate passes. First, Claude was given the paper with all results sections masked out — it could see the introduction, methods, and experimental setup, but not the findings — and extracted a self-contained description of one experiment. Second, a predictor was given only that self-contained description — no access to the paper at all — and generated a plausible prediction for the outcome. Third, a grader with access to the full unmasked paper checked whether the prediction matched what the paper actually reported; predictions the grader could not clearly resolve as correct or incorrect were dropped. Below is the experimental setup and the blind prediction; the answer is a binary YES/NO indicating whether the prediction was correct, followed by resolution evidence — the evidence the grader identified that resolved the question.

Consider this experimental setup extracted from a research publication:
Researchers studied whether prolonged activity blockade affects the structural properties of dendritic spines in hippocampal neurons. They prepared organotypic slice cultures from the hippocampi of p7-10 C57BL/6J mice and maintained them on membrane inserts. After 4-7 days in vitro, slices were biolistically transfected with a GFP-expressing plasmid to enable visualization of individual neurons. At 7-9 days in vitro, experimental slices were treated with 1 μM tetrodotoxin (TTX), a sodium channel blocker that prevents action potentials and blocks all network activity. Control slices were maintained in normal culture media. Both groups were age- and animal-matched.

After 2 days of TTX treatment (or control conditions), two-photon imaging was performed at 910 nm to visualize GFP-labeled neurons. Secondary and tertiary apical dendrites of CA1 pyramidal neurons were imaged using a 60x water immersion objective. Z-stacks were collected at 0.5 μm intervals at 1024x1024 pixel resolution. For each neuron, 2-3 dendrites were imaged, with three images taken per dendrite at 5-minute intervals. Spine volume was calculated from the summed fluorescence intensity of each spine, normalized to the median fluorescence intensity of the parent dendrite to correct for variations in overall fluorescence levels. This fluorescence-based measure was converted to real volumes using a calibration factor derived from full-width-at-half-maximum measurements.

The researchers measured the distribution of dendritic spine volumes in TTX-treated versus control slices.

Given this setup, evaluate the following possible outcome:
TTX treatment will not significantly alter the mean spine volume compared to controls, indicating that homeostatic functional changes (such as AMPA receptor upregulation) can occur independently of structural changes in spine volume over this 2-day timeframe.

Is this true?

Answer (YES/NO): NO